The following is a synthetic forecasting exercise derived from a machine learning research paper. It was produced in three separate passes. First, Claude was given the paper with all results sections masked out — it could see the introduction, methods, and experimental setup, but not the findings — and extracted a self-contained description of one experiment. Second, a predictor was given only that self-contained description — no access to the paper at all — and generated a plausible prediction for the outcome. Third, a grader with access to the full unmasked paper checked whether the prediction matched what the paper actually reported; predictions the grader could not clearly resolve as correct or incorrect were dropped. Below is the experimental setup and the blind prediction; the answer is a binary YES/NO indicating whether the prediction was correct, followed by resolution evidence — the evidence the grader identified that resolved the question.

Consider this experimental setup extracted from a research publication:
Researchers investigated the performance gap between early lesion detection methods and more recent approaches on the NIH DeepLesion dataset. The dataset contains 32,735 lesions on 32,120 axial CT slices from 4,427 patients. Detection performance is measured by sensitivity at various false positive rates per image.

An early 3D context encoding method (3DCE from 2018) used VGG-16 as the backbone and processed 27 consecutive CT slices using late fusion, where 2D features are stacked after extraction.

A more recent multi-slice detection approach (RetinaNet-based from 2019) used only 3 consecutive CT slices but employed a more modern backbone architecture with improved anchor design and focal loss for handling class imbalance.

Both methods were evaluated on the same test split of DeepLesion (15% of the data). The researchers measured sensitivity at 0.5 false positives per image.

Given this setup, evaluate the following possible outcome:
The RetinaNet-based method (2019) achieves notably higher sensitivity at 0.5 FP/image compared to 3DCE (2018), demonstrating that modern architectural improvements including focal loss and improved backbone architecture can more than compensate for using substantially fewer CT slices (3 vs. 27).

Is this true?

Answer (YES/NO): YES